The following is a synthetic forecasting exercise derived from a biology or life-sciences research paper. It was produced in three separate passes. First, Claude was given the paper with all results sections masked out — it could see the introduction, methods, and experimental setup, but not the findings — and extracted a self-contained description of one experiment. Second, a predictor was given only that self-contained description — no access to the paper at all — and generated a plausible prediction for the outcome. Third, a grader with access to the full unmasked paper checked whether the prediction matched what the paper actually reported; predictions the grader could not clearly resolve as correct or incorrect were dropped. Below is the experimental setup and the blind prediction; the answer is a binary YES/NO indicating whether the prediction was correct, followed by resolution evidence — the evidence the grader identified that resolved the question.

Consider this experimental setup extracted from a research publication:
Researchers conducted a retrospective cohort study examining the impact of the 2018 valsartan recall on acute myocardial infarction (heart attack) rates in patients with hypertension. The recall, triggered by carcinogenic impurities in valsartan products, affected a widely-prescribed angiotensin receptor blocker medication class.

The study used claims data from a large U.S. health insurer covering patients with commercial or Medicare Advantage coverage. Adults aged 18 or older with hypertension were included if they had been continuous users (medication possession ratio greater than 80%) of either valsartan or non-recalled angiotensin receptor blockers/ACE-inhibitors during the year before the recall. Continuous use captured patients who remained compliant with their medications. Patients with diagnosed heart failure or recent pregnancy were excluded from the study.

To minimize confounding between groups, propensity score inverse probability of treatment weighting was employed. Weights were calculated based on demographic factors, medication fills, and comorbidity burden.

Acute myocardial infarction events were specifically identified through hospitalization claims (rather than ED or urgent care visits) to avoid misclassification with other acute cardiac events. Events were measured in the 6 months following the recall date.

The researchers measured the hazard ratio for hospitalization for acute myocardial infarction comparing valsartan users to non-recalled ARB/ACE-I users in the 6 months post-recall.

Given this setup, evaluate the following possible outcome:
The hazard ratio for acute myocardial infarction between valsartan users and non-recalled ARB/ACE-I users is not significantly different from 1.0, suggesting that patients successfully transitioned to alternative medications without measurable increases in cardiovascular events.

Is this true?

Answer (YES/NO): YES